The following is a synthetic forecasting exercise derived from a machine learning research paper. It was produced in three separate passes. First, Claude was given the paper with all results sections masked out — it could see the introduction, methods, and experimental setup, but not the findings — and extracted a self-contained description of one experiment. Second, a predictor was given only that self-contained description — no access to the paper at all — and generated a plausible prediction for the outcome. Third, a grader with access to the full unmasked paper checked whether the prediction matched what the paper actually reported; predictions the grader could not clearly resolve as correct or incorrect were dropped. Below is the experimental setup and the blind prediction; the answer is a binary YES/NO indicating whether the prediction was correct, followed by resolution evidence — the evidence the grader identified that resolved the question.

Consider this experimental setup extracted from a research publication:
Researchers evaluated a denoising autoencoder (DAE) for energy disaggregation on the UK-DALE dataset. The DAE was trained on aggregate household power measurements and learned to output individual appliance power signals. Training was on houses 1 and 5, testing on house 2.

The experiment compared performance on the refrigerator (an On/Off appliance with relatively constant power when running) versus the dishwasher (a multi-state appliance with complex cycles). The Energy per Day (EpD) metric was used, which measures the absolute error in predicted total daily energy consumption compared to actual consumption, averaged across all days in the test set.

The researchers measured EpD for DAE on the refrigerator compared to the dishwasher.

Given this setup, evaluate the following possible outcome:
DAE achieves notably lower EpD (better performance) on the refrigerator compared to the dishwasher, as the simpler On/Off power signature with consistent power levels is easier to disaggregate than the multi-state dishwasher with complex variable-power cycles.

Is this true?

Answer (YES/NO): YES